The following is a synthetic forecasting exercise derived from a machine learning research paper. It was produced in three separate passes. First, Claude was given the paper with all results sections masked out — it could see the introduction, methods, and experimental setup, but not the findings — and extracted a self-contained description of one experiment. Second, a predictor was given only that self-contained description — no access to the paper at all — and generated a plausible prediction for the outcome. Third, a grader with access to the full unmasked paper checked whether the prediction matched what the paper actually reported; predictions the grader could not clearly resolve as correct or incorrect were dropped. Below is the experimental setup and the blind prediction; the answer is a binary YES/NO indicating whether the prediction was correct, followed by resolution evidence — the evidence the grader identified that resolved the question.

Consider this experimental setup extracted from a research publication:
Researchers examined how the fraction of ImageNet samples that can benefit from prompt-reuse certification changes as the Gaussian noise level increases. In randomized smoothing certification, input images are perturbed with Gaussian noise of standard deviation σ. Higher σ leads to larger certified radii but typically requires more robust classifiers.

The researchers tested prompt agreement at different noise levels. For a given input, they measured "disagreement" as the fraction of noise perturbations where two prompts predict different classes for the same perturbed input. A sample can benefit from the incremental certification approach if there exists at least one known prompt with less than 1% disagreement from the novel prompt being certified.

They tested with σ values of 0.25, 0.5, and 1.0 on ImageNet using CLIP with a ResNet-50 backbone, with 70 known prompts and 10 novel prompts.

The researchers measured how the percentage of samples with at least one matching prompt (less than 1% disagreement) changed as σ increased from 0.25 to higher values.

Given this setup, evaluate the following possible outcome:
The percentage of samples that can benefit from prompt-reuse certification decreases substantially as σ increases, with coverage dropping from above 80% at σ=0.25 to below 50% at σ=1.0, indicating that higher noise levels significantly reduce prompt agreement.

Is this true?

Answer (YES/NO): NO